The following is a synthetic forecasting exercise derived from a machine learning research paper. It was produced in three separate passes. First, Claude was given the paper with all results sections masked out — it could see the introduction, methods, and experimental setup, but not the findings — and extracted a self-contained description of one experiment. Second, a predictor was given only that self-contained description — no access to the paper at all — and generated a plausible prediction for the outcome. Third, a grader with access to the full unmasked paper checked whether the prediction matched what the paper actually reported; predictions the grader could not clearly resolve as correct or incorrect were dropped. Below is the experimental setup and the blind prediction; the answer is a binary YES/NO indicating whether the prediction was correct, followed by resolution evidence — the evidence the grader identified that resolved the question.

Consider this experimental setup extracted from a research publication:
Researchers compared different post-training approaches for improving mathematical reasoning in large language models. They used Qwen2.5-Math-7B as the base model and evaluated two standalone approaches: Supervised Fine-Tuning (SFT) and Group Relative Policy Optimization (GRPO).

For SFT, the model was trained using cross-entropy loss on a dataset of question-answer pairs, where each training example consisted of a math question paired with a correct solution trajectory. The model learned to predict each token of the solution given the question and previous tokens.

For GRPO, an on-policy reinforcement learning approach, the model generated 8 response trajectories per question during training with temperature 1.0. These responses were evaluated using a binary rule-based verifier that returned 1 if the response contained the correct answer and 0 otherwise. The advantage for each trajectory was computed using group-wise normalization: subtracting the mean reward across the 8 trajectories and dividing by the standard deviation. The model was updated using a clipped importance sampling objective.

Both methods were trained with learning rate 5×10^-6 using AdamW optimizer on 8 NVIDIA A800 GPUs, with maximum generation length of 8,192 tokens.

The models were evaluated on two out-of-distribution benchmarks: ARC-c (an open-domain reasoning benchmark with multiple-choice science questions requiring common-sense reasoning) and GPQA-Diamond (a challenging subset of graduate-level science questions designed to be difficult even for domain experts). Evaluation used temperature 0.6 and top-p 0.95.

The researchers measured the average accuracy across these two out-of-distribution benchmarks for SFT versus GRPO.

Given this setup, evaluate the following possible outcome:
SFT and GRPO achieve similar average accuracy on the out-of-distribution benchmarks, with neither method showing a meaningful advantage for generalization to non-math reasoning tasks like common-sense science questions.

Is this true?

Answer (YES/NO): NO